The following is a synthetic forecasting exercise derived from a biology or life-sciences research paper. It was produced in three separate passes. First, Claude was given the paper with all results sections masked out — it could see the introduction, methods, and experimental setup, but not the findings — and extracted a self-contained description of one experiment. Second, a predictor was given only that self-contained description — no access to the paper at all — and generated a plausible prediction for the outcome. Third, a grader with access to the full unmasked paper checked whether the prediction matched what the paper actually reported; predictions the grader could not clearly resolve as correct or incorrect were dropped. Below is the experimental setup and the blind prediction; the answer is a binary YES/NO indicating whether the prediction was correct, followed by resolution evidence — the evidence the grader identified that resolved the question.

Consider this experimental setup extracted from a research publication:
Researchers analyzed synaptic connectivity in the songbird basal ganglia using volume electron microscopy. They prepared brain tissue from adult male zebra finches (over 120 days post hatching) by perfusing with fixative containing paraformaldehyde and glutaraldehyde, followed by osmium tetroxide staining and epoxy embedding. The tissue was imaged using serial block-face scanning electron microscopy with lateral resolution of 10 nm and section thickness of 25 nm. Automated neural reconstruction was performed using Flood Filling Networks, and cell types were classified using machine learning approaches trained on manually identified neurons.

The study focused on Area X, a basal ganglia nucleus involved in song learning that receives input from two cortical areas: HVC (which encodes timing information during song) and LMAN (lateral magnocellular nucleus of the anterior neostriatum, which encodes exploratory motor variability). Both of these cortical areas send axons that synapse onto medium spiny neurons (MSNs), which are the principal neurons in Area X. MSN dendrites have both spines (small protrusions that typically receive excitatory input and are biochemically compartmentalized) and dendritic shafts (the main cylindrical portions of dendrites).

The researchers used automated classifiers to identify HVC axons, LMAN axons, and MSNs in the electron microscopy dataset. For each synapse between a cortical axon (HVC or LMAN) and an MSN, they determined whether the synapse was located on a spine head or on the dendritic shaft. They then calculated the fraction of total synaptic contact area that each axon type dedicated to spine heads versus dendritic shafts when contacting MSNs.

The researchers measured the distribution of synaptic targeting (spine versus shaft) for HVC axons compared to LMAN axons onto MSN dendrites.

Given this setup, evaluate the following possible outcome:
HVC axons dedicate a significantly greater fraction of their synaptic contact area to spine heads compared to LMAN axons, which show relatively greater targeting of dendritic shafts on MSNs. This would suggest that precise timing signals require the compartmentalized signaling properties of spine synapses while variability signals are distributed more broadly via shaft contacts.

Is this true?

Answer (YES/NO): YES